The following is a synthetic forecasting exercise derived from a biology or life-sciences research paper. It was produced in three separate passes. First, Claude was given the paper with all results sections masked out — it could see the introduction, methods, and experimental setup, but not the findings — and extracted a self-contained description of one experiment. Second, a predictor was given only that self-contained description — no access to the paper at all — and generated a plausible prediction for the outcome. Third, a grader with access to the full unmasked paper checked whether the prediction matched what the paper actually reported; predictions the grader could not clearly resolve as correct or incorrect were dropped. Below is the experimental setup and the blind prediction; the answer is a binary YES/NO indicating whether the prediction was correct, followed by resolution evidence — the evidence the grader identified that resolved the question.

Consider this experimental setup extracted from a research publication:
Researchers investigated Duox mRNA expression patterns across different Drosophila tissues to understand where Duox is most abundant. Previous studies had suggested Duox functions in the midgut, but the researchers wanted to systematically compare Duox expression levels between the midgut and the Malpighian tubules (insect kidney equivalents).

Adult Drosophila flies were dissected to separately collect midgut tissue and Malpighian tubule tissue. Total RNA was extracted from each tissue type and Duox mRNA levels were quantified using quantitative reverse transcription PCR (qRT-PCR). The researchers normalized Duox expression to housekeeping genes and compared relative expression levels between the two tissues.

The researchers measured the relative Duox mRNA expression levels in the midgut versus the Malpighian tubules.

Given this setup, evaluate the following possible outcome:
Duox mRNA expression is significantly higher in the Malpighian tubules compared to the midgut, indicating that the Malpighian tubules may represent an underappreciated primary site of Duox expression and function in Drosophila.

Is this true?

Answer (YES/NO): YES